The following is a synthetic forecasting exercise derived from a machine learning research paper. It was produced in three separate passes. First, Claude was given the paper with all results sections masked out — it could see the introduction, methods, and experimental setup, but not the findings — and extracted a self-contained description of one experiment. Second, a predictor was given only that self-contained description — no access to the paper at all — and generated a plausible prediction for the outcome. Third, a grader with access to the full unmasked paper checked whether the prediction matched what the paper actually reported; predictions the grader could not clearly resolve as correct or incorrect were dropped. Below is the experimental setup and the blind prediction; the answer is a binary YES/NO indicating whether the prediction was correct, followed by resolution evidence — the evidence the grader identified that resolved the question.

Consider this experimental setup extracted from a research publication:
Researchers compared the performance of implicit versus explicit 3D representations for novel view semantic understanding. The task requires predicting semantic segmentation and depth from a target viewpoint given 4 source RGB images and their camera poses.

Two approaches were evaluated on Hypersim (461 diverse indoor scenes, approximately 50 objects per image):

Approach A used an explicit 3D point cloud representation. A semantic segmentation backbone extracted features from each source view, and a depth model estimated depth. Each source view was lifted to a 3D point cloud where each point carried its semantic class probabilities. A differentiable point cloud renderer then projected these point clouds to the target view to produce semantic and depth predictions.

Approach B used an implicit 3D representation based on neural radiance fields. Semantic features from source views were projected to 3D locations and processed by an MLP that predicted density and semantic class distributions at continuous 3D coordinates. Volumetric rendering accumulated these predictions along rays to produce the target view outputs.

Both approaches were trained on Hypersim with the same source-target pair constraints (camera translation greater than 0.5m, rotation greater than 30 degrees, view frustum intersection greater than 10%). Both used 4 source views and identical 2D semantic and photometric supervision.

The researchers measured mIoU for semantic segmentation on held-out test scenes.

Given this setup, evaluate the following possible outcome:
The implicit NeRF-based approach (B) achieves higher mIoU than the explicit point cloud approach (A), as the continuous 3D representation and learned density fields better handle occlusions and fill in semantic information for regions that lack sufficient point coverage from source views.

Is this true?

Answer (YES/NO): YES